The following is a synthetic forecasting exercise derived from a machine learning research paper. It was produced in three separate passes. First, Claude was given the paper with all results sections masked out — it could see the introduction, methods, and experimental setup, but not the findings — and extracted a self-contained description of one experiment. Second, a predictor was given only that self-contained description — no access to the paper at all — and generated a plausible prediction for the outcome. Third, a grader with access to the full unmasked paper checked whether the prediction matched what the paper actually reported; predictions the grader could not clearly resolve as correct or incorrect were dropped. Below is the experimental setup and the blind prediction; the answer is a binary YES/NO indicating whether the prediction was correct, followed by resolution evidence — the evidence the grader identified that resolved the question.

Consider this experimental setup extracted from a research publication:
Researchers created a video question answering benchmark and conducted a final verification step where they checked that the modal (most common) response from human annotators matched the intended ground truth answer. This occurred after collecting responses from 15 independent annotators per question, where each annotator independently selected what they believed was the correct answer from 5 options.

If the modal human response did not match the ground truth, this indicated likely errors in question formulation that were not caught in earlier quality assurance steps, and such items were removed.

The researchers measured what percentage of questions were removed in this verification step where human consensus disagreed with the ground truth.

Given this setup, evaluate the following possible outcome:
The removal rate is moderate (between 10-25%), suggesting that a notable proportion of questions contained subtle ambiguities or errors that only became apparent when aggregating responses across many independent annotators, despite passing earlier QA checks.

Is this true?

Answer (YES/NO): YES